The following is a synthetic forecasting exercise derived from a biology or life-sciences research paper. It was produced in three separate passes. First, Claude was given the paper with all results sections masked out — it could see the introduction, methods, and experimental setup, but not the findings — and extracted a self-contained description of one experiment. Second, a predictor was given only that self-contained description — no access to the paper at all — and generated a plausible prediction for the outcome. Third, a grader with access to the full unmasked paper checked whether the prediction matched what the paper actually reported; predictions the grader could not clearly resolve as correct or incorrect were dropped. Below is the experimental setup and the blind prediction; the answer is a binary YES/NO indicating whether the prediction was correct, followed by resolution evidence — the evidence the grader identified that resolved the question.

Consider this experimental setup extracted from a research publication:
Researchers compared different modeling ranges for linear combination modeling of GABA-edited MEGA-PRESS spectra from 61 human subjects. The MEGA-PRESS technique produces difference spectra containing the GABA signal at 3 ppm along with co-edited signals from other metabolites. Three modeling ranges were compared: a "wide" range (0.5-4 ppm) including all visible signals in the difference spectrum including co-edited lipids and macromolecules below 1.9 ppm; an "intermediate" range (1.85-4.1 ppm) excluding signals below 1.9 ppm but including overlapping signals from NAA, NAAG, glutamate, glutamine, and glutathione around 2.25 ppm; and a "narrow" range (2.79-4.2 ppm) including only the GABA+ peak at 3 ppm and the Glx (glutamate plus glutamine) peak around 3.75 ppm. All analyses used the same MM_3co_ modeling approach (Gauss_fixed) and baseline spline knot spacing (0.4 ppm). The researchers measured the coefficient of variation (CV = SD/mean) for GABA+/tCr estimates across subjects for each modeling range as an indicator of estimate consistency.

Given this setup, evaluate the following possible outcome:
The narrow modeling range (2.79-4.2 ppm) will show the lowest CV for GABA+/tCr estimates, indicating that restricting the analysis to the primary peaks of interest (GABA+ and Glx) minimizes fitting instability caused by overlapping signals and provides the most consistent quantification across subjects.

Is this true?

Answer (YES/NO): NO